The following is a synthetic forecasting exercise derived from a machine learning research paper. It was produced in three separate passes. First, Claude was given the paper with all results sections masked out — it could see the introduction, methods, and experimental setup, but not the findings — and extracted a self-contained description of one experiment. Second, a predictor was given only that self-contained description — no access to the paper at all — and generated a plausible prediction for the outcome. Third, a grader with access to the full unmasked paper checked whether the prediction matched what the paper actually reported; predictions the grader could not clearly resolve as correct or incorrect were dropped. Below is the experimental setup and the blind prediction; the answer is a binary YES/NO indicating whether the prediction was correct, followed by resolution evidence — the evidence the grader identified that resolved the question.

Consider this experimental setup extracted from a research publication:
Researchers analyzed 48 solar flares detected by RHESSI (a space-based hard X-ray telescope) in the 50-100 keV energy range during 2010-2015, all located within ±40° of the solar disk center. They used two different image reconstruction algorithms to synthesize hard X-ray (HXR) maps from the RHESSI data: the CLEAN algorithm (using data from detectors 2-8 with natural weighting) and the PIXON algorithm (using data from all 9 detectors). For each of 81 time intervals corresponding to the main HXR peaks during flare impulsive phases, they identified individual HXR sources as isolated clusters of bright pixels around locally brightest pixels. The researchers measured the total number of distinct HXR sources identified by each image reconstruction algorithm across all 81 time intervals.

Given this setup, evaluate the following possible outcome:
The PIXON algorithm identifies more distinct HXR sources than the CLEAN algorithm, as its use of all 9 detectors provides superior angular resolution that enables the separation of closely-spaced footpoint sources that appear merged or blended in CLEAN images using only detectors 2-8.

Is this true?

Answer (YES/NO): NO